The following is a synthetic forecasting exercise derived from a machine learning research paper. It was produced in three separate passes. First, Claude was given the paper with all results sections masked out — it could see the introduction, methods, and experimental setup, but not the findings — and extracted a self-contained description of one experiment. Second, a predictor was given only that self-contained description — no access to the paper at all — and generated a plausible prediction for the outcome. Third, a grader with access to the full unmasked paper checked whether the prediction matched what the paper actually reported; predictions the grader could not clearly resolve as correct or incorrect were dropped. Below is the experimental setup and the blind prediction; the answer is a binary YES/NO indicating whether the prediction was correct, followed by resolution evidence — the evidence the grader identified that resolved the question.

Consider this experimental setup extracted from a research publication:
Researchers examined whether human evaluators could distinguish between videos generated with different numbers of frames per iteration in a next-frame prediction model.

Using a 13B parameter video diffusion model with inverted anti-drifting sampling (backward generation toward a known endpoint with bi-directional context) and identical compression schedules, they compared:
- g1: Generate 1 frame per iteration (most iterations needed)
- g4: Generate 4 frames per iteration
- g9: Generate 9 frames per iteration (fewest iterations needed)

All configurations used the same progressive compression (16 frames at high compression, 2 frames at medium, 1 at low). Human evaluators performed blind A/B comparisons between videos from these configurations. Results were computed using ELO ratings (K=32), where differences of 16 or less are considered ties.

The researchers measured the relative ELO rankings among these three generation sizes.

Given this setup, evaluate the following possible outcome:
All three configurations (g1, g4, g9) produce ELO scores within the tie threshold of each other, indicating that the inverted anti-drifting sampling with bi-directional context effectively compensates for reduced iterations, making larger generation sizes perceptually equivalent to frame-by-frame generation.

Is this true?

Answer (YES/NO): NO